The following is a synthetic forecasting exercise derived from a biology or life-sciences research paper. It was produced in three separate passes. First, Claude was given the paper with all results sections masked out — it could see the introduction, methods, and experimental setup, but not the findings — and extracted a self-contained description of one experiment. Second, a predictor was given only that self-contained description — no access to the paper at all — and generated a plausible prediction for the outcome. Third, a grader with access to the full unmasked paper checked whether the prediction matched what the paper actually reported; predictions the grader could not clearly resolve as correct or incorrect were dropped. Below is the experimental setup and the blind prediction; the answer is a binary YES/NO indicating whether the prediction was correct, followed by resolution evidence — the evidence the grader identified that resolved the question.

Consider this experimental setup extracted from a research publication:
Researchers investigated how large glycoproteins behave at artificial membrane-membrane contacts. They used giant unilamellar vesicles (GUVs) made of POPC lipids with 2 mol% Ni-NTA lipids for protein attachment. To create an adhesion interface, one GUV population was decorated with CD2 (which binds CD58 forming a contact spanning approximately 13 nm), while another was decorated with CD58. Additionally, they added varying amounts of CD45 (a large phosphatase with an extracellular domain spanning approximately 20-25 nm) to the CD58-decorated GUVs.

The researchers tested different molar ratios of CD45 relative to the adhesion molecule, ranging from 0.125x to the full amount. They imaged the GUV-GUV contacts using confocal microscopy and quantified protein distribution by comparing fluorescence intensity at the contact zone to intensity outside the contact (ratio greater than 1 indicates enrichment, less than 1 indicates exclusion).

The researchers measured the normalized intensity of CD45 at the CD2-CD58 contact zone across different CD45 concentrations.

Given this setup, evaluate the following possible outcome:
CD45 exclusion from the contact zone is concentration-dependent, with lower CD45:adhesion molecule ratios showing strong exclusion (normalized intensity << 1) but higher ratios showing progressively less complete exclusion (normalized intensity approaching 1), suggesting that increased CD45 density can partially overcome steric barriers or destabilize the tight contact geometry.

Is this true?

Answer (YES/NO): YES